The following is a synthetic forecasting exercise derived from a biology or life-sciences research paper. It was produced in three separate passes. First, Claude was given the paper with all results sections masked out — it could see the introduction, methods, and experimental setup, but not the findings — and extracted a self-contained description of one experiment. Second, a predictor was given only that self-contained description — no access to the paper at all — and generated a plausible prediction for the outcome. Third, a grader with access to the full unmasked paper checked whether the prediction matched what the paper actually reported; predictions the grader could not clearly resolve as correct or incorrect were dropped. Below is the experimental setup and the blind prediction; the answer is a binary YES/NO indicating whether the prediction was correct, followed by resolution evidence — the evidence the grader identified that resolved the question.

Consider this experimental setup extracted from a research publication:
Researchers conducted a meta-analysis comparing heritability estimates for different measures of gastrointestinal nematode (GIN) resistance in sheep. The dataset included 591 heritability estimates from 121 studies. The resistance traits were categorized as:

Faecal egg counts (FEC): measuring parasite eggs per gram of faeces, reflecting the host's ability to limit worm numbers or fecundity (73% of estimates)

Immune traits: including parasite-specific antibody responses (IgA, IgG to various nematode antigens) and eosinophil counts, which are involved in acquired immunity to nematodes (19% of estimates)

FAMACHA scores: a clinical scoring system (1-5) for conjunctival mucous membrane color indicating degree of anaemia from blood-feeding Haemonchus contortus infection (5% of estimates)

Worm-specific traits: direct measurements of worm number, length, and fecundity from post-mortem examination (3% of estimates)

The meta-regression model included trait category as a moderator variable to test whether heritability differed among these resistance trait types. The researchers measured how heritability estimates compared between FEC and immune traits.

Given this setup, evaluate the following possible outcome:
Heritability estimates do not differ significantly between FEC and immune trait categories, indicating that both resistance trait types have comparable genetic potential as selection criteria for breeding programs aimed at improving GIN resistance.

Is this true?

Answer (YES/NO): YES